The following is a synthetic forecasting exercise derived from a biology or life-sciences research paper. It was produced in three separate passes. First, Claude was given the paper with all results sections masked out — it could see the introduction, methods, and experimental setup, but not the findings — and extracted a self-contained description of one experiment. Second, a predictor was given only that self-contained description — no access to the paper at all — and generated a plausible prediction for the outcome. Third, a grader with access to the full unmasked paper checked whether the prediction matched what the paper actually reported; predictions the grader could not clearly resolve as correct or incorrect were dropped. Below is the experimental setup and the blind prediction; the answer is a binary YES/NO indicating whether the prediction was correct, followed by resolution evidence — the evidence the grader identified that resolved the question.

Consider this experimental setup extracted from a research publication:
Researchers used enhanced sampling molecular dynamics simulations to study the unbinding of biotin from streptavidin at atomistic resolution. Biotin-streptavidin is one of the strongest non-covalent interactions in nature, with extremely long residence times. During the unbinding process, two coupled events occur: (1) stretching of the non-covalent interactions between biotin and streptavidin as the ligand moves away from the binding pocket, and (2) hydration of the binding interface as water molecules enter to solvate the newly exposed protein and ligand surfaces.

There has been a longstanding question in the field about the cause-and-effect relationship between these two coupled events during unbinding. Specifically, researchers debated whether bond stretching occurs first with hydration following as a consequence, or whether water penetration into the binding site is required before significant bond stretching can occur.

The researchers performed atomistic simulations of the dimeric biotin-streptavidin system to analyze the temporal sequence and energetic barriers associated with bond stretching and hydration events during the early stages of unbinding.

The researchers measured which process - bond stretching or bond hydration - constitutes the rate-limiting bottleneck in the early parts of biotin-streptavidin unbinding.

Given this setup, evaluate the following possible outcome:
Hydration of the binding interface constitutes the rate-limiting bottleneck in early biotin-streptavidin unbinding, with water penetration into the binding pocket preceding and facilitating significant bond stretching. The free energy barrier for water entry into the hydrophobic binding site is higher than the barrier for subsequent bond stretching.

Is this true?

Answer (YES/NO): NO